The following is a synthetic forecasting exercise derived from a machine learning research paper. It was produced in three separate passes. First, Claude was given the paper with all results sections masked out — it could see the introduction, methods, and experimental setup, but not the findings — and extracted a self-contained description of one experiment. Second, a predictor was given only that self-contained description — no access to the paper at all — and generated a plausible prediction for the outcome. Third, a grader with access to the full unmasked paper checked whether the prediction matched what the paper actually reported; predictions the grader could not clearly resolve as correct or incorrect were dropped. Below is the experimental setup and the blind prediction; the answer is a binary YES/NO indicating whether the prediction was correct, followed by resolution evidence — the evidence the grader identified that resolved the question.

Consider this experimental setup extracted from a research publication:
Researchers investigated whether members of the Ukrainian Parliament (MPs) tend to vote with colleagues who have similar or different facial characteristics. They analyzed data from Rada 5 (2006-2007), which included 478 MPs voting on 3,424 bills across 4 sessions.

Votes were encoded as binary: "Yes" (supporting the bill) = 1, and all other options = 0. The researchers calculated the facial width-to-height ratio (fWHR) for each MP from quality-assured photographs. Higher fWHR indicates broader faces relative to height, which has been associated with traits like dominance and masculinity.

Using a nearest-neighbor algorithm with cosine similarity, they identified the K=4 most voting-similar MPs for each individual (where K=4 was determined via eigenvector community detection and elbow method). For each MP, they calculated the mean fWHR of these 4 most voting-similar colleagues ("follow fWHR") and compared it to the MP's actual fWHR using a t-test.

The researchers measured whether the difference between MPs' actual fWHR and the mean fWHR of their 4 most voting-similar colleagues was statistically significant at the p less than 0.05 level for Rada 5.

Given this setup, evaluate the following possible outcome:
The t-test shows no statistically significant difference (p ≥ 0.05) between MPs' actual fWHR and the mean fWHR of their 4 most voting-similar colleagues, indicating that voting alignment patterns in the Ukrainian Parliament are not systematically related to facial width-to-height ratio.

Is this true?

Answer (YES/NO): YES